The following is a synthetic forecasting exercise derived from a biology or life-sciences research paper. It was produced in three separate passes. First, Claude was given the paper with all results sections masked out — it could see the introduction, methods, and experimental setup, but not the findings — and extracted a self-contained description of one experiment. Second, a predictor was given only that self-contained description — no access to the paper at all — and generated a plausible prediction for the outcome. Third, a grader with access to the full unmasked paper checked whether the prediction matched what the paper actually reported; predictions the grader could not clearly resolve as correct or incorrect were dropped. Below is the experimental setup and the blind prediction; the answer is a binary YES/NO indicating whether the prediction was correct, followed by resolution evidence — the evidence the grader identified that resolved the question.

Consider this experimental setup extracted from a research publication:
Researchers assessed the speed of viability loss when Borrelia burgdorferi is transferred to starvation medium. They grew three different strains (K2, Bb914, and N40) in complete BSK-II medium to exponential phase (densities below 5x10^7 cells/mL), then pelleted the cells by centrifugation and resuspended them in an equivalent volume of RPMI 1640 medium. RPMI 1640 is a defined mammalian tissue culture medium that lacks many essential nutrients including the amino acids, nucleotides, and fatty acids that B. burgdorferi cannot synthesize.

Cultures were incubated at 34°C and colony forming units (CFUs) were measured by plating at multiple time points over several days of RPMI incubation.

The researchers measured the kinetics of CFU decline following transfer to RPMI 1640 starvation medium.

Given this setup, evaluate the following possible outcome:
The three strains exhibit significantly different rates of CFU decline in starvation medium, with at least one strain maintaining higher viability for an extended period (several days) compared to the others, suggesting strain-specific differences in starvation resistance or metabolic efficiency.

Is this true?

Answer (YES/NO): YES